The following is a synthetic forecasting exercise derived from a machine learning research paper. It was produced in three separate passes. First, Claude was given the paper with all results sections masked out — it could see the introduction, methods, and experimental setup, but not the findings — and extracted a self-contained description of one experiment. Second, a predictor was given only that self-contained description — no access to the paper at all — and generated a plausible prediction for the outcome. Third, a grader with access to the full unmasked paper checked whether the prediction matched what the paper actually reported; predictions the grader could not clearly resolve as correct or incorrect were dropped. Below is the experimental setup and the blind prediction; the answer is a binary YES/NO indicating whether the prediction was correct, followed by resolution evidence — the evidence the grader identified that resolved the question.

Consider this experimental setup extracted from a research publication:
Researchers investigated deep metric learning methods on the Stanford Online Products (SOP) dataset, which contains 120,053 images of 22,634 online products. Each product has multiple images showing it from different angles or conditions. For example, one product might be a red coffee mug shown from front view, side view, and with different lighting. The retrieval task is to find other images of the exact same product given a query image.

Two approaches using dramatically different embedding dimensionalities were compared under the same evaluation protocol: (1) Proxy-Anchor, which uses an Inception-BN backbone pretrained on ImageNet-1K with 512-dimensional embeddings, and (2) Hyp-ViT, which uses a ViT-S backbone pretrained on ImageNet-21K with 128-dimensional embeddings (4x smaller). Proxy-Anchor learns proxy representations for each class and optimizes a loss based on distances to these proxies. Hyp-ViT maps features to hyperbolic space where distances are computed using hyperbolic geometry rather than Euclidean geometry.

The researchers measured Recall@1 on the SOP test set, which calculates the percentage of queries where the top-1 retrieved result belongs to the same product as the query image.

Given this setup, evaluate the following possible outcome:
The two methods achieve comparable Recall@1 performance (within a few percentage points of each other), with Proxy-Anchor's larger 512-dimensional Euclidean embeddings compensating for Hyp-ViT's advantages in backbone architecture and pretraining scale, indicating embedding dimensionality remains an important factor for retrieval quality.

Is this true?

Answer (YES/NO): NO